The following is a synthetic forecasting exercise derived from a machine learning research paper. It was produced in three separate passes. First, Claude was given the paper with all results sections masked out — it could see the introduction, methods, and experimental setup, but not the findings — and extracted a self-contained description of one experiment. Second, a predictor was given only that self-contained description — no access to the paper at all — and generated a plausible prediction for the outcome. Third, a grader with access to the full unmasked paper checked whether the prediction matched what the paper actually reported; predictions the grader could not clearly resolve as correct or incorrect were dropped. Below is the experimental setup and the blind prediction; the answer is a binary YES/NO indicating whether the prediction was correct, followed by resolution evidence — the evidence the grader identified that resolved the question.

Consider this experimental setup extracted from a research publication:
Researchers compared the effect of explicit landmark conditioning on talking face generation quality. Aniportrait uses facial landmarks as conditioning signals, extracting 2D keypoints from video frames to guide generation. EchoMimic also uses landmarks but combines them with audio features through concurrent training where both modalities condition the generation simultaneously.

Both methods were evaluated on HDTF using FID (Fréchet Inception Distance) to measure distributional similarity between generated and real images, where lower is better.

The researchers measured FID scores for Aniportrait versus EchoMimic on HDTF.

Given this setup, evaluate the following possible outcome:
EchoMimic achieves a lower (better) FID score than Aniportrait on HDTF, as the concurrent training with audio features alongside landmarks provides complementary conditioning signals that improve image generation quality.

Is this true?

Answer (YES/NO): NO